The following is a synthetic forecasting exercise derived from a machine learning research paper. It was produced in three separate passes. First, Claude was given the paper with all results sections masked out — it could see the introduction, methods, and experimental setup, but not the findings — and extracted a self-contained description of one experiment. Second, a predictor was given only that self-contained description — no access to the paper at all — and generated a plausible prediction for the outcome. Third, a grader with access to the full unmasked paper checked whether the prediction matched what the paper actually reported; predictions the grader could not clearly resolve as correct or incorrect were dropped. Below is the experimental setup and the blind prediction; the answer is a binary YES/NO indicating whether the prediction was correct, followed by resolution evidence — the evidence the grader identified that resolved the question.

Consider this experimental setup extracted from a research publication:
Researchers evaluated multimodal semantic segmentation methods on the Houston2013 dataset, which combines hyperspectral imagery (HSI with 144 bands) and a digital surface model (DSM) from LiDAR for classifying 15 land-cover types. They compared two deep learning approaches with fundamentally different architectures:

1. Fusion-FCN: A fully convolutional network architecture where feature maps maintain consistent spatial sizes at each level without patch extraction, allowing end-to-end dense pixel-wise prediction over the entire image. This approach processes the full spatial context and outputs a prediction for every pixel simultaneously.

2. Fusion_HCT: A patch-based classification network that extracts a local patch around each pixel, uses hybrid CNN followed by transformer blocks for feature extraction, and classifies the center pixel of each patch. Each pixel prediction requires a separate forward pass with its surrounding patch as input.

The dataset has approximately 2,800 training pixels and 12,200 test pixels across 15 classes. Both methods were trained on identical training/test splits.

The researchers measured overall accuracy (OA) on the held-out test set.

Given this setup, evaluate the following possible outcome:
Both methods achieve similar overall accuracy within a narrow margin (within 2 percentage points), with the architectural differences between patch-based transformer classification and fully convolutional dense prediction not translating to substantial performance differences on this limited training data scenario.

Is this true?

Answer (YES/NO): NO